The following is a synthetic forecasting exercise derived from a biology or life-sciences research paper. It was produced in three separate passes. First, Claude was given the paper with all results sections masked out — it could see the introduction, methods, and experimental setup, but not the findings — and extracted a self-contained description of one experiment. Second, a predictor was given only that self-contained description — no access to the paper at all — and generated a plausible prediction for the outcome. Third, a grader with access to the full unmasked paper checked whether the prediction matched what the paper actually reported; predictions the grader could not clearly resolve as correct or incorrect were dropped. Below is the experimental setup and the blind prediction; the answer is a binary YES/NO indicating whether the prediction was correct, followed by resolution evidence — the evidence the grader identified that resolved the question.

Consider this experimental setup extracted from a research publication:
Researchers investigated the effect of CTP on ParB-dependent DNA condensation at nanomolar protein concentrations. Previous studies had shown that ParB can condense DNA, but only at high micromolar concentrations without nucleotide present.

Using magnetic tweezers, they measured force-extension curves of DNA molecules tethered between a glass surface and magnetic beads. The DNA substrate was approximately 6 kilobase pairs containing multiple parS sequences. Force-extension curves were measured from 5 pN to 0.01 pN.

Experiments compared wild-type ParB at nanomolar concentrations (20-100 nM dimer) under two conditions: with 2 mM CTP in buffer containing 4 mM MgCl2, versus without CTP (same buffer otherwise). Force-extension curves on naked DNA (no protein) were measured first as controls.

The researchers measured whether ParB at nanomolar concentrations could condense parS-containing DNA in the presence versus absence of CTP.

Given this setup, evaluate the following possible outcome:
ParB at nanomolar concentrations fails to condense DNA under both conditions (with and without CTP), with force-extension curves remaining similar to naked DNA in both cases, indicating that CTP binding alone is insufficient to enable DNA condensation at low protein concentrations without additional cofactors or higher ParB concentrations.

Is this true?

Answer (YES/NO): NO